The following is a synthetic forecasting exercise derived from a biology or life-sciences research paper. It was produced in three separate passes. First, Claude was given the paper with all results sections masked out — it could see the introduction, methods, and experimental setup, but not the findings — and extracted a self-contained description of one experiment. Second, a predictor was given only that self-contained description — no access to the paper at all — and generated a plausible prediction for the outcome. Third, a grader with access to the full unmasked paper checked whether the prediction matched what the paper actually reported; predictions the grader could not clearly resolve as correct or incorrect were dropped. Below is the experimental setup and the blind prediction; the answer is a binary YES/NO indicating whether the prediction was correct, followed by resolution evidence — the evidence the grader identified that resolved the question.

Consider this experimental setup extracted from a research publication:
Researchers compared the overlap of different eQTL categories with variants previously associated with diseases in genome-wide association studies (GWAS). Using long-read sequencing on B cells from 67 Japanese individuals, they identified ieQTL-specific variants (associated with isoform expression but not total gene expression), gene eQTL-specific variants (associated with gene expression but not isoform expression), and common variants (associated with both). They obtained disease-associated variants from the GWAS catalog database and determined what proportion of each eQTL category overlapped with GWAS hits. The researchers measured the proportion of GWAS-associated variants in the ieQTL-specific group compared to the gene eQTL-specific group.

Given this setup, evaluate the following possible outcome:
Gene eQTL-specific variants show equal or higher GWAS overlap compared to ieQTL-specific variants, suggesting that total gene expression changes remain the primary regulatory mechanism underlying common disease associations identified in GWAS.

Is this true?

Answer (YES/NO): NO